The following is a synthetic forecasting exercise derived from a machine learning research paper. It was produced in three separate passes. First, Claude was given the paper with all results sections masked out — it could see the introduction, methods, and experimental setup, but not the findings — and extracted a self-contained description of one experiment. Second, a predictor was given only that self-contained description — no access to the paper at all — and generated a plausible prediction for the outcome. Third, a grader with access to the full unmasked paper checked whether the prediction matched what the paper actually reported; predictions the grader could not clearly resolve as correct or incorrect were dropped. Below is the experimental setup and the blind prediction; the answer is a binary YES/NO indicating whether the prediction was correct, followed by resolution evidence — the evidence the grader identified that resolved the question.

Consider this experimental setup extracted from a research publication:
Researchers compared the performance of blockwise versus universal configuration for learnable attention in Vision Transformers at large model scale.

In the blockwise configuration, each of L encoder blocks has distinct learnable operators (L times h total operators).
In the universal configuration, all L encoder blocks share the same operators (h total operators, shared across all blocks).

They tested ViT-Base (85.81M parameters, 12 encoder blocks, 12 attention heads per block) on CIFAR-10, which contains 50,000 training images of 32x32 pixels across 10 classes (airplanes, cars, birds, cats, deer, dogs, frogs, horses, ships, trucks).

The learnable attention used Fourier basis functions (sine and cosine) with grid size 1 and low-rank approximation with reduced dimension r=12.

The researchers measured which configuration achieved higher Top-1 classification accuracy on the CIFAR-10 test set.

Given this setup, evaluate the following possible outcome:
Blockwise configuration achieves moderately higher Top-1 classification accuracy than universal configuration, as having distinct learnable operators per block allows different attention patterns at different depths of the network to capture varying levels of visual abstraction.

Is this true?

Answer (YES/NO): YES